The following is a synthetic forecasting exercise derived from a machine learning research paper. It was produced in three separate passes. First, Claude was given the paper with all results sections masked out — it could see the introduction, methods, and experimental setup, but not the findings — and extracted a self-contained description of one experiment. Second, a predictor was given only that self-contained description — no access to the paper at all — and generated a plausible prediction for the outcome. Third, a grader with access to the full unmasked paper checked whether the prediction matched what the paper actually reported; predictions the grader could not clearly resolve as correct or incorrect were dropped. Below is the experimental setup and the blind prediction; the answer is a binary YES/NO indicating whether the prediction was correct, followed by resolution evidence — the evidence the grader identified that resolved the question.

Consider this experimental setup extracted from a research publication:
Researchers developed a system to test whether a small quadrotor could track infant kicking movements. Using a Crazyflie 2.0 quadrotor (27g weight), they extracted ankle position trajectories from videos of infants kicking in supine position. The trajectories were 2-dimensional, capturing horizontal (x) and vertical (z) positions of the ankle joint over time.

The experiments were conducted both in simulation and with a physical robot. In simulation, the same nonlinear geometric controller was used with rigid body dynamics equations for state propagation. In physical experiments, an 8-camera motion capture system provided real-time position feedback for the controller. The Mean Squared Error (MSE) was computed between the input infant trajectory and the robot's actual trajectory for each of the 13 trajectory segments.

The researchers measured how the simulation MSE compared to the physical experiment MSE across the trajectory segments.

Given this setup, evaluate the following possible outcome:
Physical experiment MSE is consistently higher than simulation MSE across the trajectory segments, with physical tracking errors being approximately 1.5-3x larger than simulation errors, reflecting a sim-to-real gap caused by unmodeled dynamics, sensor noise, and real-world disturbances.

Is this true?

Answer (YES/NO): NO